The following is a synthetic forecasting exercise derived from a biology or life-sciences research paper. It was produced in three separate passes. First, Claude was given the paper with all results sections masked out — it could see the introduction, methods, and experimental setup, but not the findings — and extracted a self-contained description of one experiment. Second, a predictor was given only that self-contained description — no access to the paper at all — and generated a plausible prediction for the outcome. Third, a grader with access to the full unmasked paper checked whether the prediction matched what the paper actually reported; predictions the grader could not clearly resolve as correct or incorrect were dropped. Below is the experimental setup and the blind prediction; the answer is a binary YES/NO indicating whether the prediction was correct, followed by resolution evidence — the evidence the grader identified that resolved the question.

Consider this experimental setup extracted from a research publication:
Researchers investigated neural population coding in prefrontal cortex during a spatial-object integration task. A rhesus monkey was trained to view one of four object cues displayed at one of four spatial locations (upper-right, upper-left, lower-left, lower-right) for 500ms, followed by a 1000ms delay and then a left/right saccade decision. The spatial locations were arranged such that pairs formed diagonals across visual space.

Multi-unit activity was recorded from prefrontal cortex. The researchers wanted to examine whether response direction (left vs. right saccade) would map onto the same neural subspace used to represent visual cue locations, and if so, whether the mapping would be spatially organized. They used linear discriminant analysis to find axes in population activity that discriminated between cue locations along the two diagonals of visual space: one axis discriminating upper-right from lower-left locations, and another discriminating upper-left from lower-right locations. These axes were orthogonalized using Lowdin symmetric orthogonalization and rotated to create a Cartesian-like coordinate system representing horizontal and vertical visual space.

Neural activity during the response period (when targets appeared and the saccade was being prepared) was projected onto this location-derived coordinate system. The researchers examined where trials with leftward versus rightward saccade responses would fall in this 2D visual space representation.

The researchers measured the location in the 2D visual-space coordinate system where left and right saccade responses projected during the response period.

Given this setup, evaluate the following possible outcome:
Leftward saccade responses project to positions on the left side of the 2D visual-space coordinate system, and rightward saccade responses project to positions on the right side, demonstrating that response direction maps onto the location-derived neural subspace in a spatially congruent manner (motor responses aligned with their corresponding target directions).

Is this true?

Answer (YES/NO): YES